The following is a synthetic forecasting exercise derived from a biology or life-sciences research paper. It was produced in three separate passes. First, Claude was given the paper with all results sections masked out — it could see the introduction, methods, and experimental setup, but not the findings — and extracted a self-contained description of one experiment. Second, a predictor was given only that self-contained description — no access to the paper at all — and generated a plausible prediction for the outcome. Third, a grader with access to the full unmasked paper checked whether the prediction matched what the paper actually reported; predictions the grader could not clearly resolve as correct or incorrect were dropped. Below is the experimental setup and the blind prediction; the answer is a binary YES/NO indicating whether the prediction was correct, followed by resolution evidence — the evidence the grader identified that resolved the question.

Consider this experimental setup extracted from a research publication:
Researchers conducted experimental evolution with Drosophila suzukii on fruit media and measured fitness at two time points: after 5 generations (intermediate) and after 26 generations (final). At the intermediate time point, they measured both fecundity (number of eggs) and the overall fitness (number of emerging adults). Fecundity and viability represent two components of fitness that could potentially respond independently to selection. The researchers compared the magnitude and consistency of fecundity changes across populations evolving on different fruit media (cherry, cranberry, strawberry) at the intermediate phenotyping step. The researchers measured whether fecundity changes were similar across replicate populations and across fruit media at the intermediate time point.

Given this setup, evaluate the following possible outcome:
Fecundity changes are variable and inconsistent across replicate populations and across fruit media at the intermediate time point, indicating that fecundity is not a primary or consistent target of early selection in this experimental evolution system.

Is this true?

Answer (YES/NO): NO